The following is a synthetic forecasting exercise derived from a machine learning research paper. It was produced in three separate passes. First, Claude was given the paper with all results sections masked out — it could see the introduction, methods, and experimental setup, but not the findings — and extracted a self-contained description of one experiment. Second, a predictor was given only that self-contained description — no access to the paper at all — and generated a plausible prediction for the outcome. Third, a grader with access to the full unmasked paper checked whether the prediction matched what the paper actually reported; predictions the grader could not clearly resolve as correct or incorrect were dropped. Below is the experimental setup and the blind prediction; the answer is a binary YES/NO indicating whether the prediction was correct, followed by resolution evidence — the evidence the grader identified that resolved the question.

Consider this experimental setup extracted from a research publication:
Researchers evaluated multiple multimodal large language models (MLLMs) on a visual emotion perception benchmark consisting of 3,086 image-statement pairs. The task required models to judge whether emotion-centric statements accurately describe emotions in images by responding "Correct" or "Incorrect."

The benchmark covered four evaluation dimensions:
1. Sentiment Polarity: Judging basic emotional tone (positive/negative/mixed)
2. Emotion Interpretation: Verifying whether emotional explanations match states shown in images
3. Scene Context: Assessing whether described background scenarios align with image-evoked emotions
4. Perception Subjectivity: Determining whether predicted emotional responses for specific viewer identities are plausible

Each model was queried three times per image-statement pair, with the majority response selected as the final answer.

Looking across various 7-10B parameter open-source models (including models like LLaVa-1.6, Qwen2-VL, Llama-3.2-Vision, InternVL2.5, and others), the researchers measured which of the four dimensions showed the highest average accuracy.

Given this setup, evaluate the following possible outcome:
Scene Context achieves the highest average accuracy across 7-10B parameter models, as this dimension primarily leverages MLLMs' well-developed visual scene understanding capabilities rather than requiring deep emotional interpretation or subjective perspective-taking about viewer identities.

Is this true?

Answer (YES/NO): YES